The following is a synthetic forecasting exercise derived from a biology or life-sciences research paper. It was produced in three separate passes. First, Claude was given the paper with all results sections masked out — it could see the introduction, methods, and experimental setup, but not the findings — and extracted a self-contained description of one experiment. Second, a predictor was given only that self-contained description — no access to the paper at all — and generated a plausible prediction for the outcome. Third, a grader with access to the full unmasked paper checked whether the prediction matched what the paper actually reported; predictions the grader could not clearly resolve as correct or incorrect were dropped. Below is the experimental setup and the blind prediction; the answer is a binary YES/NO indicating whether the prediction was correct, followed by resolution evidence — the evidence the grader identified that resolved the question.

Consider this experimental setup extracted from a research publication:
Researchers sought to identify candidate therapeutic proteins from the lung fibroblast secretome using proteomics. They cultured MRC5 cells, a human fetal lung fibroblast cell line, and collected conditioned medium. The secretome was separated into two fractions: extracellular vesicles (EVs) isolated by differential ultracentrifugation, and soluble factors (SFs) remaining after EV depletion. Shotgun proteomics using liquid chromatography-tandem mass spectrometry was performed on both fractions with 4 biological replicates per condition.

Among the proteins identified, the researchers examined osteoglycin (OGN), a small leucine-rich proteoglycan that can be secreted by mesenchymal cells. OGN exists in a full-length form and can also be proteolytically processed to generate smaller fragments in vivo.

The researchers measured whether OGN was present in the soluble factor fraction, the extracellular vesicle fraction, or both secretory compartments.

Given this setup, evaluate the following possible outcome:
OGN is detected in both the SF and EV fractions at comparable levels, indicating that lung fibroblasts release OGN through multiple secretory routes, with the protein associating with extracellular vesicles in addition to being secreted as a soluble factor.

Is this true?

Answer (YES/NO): NO